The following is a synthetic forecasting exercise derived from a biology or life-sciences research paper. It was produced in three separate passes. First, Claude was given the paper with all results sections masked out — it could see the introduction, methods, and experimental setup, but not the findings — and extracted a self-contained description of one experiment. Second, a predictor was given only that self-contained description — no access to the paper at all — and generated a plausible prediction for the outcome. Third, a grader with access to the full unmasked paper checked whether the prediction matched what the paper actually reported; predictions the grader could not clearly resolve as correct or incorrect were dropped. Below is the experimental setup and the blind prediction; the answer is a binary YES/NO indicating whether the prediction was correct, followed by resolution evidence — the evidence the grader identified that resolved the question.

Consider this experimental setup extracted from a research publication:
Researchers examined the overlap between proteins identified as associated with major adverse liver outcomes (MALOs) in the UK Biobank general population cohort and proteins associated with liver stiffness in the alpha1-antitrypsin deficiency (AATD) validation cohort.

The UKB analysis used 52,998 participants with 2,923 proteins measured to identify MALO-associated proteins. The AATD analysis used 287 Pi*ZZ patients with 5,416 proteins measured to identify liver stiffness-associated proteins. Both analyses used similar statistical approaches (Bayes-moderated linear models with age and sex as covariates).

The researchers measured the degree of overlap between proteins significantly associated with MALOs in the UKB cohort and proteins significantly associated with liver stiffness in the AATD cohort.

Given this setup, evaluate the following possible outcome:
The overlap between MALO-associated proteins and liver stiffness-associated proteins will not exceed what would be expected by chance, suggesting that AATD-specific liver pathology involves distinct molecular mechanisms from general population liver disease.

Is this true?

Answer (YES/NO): NO